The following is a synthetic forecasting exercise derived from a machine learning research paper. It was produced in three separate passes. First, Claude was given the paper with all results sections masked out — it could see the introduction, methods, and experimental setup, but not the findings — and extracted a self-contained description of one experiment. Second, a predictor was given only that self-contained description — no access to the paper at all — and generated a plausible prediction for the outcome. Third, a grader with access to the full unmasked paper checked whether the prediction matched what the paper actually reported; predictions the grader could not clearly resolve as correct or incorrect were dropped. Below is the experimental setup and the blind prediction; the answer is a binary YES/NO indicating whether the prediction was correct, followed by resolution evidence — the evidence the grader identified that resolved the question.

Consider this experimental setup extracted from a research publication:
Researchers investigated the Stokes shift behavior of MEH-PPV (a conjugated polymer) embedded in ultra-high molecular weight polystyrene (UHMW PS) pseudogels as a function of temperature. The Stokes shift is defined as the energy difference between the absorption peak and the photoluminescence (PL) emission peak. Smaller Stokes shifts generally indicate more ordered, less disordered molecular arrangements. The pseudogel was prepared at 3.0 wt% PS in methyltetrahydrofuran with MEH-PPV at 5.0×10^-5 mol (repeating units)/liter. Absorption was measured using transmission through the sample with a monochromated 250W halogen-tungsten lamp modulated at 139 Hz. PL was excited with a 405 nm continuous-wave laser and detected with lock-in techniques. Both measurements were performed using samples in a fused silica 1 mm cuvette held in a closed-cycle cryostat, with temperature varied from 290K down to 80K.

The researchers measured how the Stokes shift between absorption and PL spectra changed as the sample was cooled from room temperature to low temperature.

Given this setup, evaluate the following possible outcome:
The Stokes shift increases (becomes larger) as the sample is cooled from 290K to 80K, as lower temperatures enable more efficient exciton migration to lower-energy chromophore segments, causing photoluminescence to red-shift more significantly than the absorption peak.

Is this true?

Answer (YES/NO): NO